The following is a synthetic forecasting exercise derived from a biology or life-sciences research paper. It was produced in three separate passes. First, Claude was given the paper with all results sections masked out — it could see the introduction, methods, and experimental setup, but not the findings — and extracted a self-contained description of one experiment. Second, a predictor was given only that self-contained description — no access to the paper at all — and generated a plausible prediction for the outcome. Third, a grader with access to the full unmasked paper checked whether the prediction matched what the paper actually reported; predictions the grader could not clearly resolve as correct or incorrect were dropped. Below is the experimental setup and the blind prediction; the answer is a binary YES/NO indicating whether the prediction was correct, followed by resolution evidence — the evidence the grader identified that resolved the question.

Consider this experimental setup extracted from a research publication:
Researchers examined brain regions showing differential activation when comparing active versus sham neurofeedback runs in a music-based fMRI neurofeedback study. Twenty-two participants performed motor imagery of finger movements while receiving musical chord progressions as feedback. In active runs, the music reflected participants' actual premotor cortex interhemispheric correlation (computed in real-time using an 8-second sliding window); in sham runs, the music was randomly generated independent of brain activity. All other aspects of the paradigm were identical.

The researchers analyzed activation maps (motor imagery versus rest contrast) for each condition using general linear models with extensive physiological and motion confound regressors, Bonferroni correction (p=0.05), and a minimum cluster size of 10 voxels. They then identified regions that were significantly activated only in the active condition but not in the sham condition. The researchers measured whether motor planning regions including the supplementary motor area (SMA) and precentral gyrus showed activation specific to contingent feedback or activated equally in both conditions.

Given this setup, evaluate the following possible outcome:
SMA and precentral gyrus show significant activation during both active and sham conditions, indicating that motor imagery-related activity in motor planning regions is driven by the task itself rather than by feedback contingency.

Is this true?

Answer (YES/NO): YES